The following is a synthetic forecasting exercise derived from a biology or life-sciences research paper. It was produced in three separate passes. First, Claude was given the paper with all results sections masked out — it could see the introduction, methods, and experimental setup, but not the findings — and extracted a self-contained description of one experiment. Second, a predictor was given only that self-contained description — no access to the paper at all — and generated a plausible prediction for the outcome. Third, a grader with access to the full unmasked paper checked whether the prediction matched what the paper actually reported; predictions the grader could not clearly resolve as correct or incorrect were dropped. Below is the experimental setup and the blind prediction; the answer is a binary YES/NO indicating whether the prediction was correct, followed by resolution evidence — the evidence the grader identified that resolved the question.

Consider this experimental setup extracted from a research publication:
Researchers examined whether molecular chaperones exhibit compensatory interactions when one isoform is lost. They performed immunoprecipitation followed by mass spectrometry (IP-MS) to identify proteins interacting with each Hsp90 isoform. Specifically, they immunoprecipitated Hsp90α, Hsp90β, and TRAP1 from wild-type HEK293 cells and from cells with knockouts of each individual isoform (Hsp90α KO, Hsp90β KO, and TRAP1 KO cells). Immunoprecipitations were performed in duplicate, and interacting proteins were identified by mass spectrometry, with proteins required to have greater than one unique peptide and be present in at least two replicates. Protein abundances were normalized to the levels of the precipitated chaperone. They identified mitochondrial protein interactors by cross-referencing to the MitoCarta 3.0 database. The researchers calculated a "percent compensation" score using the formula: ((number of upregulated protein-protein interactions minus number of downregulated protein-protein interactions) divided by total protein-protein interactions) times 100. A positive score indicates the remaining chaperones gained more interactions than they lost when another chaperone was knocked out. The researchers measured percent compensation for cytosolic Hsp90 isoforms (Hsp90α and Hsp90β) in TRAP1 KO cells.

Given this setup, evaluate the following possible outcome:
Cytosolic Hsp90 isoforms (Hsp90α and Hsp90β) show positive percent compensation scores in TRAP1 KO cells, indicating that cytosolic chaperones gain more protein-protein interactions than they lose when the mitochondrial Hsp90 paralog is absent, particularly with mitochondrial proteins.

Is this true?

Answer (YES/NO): YES